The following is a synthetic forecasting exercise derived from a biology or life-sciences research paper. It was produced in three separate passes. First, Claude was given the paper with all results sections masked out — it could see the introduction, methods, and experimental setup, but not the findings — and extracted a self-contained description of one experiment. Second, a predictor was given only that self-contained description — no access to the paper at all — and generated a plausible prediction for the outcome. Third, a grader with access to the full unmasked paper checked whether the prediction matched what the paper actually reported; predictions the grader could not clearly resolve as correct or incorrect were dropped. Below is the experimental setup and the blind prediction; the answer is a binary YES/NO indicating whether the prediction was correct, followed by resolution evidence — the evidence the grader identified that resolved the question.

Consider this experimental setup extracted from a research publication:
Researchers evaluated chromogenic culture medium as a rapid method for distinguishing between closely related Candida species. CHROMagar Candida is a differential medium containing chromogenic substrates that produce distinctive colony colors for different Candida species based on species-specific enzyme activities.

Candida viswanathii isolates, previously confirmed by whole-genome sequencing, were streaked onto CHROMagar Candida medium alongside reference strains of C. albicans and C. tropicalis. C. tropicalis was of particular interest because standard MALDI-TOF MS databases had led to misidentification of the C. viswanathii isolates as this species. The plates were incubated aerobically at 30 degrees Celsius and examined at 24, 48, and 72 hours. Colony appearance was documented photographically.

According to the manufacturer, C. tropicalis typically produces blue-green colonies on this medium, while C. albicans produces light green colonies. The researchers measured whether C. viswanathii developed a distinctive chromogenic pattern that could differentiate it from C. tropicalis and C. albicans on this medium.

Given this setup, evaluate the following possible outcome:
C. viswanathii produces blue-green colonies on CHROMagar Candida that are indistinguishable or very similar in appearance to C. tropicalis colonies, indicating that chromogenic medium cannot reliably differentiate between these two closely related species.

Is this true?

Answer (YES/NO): NO